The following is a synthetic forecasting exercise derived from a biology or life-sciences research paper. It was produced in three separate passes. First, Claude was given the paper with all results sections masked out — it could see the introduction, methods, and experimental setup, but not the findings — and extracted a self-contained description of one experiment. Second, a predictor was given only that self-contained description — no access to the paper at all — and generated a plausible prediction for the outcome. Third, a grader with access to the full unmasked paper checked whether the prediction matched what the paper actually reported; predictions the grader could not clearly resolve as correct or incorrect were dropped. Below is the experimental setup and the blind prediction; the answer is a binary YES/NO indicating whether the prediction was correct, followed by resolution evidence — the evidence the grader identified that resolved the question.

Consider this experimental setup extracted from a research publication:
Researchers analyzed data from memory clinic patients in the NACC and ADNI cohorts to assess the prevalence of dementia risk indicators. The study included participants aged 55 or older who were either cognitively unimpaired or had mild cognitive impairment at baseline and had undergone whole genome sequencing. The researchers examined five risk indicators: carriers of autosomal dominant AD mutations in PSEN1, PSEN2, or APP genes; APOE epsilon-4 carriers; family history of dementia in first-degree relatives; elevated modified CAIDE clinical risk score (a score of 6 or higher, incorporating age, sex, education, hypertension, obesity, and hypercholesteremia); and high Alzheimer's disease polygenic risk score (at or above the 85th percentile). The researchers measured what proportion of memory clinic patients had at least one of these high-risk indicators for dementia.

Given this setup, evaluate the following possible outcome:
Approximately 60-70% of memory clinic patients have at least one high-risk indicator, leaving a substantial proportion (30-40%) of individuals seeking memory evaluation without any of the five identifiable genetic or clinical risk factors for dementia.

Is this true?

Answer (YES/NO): NO